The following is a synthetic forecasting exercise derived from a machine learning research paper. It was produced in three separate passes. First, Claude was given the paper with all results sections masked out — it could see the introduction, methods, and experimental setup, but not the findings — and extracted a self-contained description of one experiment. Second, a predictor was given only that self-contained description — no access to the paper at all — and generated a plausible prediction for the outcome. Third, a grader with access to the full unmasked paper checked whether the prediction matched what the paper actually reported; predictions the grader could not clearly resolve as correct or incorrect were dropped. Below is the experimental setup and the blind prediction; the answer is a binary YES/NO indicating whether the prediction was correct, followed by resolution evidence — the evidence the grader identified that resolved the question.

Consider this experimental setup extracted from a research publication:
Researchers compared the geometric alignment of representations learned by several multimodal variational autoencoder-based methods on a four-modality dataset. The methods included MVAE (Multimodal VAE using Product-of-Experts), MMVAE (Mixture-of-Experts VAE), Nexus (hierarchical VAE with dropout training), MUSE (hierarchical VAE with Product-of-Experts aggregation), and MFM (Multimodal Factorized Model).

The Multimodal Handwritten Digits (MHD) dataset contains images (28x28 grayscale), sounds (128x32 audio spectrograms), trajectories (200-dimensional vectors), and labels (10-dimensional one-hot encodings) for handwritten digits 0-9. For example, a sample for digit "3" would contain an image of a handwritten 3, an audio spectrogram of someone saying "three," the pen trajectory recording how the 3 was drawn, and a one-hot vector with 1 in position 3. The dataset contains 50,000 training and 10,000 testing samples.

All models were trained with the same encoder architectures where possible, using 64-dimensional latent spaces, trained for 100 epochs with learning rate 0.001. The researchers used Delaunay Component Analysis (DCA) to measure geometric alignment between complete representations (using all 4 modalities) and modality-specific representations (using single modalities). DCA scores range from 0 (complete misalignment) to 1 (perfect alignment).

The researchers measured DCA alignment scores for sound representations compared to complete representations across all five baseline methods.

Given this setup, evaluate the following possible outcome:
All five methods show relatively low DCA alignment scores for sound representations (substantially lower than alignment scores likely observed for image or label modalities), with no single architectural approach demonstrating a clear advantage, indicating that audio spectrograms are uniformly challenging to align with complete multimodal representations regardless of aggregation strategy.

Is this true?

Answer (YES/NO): YES